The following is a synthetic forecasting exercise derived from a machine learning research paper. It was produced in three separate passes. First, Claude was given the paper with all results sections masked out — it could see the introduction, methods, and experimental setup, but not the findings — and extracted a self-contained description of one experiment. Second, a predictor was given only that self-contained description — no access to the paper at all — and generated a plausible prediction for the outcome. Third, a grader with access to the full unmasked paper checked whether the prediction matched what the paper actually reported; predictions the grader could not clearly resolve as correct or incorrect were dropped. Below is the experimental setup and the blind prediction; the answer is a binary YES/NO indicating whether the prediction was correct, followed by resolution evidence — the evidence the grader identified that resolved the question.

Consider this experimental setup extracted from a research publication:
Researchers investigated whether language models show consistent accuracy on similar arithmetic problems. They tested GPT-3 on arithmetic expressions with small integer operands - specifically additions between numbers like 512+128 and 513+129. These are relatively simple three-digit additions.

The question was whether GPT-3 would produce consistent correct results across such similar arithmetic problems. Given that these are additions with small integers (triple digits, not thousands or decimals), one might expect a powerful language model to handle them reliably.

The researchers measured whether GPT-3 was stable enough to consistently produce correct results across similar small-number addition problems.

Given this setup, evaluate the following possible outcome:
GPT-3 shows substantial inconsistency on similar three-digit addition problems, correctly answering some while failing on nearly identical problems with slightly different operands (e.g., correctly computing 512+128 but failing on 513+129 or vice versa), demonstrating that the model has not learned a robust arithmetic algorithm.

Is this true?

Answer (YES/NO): YES